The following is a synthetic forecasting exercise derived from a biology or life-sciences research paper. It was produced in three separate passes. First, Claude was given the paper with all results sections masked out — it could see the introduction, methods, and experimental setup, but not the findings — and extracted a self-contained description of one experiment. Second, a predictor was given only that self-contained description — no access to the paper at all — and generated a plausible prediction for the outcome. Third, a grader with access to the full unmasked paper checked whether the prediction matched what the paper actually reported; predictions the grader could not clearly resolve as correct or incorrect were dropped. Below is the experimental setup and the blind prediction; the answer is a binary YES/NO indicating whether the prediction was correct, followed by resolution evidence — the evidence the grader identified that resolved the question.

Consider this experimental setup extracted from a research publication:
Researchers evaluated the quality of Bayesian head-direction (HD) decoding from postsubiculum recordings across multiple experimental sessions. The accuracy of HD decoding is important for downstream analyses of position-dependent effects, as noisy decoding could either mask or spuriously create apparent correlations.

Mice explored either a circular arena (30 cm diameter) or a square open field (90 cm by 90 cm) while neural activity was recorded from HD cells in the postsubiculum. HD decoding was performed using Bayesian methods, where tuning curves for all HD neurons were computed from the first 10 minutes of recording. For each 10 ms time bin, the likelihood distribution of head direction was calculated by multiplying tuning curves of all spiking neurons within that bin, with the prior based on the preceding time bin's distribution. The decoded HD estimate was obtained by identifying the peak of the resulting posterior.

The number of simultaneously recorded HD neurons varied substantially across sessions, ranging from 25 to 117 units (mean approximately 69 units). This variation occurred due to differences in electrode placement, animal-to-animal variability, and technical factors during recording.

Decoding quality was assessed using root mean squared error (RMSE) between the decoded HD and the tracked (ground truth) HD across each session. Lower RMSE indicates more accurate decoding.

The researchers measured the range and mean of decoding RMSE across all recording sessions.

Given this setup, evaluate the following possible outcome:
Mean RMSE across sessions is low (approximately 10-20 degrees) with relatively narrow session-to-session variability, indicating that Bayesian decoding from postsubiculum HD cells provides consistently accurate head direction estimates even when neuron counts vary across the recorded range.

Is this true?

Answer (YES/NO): NO